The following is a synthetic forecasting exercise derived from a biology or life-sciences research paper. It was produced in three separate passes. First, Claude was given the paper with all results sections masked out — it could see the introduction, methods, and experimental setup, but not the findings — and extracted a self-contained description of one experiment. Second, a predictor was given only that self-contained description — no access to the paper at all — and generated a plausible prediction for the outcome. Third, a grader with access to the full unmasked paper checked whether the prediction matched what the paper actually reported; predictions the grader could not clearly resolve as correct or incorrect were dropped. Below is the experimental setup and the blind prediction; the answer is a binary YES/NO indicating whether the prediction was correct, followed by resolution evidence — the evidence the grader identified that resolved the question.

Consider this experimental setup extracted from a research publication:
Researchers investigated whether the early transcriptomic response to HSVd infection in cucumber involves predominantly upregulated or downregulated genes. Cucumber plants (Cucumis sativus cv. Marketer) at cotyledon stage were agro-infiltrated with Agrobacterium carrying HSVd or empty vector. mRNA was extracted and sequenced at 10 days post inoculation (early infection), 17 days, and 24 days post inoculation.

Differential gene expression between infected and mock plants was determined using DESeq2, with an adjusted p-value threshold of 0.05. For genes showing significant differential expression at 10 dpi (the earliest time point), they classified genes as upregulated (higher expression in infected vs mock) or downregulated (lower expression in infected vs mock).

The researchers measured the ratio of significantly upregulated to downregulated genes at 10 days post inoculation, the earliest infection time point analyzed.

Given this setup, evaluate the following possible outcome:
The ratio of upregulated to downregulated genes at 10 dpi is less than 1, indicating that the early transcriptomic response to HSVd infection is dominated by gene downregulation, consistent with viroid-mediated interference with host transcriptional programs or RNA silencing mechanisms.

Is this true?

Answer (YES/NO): NO